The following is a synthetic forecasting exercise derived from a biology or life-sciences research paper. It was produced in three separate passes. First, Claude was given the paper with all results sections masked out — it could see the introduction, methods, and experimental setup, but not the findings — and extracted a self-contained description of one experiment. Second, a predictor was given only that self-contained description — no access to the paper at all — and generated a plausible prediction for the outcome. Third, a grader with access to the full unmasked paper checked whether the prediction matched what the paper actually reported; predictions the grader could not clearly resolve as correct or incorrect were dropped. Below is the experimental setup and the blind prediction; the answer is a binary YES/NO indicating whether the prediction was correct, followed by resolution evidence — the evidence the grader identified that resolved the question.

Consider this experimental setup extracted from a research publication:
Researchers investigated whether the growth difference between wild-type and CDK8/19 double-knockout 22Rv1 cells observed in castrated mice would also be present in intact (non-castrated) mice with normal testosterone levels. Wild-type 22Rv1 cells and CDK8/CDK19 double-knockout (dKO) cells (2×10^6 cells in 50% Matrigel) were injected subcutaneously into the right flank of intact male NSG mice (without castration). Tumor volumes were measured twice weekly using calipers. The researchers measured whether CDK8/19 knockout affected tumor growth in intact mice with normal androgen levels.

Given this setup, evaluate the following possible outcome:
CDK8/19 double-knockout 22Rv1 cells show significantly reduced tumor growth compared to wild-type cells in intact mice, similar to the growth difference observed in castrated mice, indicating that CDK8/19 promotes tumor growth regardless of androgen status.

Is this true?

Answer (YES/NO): NO